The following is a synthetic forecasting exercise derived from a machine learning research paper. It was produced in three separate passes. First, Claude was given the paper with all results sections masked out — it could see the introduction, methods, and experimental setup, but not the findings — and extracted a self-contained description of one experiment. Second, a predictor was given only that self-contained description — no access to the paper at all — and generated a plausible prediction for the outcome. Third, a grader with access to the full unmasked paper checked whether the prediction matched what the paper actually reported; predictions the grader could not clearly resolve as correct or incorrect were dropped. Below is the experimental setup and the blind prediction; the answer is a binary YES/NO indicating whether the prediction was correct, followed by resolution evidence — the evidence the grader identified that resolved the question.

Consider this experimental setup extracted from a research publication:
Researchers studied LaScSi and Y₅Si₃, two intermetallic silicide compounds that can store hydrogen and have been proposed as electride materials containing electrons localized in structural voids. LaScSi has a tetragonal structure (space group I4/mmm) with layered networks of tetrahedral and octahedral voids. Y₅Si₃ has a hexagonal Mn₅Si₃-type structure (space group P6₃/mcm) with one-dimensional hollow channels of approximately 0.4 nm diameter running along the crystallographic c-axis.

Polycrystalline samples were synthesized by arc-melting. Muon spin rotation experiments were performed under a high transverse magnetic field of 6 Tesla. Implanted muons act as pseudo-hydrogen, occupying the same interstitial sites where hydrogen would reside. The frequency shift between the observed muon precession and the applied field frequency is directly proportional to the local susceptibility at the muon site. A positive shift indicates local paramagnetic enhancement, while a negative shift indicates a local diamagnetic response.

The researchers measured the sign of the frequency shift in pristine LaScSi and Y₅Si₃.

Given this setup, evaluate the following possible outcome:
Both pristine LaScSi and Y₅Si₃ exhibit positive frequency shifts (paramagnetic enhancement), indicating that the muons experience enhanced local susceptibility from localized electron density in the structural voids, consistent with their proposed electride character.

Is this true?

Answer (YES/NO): NO